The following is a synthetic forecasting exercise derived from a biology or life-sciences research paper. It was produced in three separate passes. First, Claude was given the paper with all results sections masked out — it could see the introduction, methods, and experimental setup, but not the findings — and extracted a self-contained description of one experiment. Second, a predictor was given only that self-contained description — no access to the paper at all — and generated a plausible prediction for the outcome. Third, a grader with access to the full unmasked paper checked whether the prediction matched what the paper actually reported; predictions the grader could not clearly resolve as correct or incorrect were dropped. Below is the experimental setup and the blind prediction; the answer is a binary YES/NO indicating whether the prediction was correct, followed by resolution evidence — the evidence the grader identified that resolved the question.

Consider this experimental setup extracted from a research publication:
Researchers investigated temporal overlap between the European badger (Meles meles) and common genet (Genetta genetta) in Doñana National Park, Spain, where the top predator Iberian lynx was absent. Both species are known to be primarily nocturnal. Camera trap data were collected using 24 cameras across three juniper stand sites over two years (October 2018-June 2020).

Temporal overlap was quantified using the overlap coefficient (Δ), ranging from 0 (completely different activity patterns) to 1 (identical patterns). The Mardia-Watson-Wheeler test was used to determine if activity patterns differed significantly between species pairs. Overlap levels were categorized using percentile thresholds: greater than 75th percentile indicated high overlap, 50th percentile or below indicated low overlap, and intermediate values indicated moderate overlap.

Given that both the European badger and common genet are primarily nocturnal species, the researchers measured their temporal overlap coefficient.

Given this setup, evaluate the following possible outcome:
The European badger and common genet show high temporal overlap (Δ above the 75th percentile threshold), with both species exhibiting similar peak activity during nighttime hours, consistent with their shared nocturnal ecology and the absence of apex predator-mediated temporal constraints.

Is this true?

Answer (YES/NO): YES